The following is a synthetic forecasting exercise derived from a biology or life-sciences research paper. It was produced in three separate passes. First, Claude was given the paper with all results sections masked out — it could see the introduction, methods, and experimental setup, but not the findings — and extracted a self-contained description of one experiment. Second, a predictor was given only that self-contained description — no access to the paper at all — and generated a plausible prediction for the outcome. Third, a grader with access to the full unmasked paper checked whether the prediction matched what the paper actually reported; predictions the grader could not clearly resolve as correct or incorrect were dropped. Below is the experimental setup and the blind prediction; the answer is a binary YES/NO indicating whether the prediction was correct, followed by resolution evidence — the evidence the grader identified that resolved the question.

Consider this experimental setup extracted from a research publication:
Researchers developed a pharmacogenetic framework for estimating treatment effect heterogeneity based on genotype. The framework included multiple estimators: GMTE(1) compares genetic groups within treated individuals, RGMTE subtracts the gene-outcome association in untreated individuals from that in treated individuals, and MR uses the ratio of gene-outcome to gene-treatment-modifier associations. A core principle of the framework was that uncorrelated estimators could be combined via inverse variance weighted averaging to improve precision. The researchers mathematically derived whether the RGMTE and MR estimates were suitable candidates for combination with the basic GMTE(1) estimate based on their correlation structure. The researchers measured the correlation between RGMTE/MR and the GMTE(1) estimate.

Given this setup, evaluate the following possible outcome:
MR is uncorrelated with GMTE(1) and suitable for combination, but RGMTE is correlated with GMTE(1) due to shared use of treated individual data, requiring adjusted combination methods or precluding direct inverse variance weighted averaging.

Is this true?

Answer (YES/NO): NO